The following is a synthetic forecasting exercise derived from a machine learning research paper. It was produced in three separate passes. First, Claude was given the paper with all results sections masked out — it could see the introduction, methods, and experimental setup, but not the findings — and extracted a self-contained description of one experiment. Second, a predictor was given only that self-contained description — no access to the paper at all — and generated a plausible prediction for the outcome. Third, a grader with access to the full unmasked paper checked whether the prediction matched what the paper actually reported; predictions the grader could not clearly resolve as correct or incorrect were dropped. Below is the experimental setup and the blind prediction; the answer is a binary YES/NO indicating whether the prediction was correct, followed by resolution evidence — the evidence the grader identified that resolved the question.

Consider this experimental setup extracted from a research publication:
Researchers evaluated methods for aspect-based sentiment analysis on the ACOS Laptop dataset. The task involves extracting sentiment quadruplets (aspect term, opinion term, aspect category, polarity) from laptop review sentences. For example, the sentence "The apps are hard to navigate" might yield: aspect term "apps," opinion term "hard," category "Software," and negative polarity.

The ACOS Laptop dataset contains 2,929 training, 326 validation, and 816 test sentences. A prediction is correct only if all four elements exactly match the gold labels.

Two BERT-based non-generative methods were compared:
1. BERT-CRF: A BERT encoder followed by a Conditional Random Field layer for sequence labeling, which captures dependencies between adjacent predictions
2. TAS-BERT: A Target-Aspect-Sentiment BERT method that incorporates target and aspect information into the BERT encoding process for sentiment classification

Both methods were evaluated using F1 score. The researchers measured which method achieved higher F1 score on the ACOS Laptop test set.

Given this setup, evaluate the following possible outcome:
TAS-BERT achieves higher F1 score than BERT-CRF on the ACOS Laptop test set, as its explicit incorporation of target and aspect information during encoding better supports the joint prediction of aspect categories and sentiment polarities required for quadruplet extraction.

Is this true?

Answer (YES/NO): NO